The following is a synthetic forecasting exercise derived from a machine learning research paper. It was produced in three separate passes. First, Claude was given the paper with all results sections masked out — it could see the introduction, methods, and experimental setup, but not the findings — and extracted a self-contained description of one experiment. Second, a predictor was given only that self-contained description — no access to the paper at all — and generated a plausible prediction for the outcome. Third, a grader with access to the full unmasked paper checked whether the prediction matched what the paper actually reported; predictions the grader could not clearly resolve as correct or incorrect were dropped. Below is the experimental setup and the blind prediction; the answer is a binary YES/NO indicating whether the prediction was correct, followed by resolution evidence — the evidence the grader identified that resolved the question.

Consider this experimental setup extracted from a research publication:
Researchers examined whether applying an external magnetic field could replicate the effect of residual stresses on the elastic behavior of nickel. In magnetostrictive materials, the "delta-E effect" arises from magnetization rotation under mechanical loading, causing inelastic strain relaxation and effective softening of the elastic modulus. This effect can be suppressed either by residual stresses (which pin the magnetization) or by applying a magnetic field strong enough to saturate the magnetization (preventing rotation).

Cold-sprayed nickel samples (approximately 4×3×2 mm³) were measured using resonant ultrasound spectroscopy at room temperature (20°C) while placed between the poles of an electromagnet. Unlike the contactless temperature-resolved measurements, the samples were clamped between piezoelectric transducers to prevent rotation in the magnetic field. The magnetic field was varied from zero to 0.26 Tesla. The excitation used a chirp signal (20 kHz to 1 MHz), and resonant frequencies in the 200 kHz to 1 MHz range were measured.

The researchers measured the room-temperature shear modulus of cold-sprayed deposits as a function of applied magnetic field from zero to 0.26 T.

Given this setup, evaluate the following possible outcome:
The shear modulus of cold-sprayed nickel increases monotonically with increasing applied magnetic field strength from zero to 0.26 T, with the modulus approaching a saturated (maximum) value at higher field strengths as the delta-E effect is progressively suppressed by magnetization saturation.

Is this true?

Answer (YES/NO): YES